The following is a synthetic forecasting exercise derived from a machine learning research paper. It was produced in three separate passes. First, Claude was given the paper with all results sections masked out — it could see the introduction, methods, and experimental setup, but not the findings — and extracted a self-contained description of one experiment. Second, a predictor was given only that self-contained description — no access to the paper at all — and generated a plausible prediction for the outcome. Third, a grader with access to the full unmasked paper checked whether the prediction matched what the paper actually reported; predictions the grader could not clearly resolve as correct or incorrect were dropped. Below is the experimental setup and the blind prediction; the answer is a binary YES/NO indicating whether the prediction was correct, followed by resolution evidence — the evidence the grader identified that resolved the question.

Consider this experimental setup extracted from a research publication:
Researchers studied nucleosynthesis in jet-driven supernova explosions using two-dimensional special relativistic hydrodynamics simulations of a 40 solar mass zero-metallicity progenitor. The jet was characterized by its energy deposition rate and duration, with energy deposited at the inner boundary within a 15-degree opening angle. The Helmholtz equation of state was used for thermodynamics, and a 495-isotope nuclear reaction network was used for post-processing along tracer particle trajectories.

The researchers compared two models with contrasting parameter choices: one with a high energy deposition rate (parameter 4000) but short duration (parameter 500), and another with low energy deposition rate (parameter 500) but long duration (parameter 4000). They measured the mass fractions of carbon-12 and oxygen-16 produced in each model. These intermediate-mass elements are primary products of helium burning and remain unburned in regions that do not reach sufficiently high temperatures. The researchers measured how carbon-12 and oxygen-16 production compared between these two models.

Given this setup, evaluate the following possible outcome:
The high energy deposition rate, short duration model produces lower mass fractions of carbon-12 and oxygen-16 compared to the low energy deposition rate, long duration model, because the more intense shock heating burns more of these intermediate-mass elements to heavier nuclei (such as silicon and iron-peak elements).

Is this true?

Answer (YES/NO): NO